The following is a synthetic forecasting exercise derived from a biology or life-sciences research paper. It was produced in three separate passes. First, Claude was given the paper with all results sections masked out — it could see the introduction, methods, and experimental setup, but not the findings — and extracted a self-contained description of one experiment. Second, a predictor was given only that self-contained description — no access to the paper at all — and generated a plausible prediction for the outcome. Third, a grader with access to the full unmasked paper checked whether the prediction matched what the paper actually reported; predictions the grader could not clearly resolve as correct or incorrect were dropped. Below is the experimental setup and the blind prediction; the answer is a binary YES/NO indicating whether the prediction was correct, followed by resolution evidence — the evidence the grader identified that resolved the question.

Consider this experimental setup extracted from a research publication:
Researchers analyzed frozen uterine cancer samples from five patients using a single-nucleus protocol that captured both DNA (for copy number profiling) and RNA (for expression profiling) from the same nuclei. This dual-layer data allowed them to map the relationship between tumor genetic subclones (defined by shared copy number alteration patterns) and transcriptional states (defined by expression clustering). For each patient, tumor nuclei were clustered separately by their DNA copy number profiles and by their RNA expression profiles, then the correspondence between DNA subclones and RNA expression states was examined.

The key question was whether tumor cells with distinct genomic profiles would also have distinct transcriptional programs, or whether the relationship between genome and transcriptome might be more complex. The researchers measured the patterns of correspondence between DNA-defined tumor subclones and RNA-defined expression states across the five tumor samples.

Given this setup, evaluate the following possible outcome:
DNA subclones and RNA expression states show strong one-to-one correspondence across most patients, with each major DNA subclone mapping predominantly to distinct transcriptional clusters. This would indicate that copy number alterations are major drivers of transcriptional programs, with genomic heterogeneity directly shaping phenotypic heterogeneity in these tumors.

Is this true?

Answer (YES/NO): NO